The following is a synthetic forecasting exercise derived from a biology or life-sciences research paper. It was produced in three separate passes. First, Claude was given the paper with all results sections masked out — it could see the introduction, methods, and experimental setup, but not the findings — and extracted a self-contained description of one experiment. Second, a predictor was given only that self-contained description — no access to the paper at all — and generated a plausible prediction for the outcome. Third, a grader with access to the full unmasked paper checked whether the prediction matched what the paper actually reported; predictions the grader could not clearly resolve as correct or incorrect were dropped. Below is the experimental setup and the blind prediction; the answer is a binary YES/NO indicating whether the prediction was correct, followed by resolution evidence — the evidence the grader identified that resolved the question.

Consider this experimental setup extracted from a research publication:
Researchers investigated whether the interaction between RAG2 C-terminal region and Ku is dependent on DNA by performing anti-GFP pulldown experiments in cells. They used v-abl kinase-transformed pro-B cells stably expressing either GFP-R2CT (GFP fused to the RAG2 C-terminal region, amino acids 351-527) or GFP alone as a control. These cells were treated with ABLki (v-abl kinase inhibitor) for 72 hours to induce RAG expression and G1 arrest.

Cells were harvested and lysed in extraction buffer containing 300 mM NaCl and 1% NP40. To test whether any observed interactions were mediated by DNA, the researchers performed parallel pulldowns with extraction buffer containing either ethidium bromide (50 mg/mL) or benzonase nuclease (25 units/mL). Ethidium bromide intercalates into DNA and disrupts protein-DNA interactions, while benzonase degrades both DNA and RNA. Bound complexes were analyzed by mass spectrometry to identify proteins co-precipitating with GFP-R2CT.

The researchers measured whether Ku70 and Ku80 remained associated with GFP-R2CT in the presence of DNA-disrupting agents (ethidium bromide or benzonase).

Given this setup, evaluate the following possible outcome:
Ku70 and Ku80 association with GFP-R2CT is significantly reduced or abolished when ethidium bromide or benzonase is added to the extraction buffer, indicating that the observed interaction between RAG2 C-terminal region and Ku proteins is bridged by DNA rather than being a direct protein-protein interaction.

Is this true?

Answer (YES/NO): NO